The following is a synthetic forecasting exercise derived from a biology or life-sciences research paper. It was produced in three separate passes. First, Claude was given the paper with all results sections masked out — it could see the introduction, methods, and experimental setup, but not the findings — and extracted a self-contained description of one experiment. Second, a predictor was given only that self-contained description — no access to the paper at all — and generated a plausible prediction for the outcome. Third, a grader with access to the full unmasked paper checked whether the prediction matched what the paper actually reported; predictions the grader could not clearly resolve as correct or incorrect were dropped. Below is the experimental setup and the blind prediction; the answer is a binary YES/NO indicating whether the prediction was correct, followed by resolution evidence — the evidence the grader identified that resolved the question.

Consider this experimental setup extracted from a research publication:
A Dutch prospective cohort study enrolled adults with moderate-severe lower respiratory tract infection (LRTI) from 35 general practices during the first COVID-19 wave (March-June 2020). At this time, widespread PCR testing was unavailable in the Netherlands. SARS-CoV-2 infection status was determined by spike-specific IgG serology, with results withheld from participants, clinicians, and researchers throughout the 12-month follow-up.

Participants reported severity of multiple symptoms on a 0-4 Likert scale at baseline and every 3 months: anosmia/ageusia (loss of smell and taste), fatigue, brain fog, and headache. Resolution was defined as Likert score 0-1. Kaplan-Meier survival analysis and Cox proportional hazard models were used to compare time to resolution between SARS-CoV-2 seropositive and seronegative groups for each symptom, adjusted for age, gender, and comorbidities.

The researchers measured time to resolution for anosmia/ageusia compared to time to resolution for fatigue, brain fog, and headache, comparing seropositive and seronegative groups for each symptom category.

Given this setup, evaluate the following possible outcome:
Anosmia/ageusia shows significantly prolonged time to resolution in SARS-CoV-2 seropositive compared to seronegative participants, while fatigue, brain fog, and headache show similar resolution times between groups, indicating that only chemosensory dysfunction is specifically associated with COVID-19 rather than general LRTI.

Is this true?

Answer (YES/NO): NO